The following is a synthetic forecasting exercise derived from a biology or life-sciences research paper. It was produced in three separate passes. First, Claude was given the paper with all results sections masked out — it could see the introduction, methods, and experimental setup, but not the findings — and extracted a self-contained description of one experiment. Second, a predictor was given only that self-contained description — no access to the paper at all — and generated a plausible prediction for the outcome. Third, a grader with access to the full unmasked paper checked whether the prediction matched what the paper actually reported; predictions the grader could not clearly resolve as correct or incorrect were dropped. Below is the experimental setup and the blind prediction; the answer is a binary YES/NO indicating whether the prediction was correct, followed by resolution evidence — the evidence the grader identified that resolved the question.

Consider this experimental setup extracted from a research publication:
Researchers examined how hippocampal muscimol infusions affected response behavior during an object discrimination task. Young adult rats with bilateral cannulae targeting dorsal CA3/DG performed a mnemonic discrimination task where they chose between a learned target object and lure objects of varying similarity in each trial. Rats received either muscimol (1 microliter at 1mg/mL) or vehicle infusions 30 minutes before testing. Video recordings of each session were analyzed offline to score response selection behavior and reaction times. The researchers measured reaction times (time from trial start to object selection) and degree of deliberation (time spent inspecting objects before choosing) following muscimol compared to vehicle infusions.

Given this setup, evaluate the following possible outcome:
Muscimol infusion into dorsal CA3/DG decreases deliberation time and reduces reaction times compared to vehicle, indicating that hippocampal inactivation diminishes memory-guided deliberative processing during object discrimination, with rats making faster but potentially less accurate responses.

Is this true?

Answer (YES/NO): NO